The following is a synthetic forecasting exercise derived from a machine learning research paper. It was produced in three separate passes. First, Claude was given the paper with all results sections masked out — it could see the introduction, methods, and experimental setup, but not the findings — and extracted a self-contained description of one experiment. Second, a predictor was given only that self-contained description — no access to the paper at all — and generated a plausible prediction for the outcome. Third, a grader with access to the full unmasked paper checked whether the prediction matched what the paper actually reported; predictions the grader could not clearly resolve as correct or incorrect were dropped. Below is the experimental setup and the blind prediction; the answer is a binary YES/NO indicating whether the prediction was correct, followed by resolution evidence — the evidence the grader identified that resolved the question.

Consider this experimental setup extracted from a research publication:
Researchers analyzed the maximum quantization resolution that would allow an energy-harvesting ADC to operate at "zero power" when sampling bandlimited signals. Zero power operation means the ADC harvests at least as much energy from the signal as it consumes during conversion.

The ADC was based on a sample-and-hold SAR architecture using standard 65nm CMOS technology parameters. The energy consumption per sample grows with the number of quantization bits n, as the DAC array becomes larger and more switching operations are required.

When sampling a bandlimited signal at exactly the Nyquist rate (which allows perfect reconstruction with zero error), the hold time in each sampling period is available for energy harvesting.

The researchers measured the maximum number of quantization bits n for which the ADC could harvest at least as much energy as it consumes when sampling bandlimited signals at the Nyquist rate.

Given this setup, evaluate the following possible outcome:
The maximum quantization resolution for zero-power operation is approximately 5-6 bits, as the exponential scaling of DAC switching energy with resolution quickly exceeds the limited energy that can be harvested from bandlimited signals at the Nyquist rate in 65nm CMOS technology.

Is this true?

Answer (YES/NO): NO